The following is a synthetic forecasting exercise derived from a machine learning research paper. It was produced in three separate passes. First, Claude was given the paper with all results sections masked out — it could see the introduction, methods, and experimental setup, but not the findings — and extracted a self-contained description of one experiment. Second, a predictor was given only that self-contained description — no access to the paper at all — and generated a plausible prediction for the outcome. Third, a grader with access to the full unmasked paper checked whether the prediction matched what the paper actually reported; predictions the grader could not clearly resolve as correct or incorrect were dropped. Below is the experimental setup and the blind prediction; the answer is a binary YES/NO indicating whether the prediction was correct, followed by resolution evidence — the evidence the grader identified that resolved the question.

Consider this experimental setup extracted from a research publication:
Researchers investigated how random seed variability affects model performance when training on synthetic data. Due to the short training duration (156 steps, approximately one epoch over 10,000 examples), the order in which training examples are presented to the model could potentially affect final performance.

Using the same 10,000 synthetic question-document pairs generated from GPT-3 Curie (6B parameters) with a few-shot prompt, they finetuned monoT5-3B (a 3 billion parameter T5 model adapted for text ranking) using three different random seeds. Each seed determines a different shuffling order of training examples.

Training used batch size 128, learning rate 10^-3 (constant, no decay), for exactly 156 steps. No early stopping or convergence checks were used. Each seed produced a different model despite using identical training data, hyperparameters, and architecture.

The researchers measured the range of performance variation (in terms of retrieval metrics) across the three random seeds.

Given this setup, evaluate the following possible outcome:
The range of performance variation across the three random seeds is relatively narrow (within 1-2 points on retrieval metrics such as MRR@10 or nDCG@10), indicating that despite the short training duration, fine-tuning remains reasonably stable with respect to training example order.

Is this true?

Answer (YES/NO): YES